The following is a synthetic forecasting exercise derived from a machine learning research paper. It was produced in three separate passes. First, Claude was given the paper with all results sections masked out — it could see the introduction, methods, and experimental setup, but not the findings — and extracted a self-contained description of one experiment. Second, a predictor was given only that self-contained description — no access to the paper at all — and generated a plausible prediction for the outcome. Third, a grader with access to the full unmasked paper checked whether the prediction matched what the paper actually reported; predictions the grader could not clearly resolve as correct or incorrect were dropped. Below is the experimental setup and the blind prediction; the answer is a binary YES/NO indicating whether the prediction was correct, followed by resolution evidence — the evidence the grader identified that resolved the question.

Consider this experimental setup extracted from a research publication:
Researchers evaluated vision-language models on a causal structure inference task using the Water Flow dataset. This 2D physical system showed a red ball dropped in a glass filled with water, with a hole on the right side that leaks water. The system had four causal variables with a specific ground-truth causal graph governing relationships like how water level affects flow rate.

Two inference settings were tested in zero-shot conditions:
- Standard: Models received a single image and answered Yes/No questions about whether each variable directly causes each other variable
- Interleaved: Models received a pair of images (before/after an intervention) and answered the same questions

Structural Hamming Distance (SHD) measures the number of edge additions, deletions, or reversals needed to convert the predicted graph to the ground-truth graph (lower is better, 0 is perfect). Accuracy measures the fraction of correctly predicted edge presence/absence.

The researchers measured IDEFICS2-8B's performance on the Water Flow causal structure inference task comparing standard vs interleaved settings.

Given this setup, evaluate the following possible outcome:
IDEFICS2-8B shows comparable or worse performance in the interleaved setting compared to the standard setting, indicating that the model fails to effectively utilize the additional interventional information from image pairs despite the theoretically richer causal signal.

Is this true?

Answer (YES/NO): YES